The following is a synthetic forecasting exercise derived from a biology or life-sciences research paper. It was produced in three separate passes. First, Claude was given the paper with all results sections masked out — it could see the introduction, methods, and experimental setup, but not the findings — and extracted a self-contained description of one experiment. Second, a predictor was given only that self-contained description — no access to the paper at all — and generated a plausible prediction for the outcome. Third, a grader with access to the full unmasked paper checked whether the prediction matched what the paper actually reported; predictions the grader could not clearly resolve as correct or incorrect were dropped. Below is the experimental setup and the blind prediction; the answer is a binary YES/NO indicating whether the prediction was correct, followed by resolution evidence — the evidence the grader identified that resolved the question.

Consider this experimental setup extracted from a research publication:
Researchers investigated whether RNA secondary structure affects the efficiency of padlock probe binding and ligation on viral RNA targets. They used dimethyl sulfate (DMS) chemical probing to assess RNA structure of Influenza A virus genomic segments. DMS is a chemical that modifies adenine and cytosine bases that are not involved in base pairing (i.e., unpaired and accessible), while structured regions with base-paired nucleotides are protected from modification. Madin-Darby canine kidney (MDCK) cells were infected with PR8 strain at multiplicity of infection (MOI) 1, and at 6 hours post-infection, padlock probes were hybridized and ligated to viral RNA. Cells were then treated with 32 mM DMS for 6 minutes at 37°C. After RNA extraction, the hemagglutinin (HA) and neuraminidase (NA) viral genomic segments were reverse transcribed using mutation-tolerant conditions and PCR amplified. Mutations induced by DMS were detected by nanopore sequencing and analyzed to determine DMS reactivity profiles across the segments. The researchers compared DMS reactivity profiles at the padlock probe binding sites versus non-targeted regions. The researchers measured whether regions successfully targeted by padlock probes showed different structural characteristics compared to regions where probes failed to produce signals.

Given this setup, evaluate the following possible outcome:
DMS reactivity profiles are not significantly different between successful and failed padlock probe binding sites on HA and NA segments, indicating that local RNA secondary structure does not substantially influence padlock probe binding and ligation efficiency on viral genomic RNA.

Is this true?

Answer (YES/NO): NO